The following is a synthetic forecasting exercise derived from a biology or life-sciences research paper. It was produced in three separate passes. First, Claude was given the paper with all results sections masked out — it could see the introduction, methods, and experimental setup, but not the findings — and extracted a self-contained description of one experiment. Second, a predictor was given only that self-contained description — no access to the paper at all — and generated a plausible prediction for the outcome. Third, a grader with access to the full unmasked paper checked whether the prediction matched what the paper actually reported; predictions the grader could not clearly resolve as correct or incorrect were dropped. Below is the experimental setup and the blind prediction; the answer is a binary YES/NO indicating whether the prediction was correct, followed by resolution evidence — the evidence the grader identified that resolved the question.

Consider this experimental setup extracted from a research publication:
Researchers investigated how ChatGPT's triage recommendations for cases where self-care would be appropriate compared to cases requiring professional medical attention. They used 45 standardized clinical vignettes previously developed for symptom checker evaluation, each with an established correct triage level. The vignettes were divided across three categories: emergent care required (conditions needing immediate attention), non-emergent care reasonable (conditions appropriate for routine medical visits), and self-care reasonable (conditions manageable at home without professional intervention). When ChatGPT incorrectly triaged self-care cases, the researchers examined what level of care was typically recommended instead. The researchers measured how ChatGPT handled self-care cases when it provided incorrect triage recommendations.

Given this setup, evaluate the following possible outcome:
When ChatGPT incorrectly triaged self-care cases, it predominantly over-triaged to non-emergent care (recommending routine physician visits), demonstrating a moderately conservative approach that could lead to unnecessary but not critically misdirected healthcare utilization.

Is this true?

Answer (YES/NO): YES